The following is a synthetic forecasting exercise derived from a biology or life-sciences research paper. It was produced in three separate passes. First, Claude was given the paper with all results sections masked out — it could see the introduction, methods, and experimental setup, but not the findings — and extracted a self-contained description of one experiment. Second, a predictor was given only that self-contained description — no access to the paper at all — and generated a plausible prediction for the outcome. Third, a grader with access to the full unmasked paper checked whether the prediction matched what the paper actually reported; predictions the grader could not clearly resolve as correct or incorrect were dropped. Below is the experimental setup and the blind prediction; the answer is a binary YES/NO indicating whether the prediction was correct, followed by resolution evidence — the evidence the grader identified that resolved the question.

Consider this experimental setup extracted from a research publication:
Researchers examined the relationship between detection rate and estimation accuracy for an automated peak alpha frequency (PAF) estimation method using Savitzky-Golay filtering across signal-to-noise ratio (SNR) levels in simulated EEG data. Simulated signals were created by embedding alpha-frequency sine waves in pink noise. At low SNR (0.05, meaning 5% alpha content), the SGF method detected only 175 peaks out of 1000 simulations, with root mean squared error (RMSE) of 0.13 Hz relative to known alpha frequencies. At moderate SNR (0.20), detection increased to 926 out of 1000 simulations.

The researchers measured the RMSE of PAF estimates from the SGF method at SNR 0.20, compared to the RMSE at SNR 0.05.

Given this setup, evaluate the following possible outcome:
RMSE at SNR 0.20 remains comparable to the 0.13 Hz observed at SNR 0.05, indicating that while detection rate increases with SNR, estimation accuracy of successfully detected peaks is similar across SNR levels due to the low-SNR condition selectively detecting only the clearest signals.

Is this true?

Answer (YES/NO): YES